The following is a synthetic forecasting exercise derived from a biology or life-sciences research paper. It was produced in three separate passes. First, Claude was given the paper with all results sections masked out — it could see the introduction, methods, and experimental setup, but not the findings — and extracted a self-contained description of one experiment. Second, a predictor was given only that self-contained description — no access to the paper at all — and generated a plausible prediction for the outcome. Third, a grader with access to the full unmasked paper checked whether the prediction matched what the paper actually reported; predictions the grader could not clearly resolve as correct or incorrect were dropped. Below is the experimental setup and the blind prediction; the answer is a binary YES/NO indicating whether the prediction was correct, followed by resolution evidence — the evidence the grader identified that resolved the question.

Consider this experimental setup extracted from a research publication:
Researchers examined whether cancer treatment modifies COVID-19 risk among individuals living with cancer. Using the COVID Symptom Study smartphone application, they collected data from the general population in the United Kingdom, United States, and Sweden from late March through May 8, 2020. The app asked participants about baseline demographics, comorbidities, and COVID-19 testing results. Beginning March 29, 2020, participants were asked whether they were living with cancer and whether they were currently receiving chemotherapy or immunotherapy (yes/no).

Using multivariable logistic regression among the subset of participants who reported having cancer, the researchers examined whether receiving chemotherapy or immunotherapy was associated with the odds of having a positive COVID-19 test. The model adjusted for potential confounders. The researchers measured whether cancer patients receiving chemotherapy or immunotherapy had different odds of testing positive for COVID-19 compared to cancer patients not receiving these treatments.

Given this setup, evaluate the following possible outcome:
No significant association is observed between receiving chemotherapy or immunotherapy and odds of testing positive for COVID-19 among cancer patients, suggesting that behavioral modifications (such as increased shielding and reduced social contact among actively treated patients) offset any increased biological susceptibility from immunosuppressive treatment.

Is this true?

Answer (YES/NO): NO